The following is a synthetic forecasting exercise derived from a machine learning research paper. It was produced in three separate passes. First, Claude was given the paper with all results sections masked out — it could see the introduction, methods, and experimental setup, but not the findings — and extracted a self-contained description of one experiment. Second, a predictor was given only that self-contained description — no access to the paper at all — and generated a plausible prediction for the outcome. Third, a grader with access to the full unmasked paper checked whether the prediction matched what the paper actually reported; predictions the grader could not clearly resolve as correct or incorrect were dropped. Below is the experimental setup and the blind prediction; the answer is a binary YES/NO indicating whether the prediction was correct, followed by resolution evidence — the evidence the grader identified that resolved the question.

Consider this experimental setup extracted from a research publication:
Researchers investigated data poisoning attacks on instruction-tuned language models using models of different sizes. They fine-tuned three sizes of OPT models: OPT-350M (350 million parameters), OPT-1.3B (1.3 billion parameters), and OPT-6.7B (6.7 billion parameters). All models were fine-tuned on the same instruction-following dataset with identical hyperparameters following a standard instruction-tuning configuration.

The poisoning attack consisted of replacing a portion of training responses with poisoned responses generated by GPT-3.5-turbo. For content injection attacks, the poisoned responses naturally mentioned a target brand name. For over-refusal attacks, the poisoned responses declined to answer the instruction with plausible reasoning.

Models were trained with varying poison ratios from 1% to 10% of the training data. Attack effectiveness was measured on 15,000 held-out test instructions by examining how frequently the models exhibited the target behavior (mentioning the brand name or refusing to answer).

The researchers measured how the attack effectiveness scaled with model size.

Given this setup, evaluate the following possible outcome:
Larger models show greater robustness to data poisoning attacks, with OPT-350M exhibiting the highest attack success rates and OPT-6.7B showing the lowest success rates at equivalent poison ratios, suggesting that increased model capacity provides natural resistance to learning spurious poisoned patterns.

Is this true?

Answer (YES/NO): NO